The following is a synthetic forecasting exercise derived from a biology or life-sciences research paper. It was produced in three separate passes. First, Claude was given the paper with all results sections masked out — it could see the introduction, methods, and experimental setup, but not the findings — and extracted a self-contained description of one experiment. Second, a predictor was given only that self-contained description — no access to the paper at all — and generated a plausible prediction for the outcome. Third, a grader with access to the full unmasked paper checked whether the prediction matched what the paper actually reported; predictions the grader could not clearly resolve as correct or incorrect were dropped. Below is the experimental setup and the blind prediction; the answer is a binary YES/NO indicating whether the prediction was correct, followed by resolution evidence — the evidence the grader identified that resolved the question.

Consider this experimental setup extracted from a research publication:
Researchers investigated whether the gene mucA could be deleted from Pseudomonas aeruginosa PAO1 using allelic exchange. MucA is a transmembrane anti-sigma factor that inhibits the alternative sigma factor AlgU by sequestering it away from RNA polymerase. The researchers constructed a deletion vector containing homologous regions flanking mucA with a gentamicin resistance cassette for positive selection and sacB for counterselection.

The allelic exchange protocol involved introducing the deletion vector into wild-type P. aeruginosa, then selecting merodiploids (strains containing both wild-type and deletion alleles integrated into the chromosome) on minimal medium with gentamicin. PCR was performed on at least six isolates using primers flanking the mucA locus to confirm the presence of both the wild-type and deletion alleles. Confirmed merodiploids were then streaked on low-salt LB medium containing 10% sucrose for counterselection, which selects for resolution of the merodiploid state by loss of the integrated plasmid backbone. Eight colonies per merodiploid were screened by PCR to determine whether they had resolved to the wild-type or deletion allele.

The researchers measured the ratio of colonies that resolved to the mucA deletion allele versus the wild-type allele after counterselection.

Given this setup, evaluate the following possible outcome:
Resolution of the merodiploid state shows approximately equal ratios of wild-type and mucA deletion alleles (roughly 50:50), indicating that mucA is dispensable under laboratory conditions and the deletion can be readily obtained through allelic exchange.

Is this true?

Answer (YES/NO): NO